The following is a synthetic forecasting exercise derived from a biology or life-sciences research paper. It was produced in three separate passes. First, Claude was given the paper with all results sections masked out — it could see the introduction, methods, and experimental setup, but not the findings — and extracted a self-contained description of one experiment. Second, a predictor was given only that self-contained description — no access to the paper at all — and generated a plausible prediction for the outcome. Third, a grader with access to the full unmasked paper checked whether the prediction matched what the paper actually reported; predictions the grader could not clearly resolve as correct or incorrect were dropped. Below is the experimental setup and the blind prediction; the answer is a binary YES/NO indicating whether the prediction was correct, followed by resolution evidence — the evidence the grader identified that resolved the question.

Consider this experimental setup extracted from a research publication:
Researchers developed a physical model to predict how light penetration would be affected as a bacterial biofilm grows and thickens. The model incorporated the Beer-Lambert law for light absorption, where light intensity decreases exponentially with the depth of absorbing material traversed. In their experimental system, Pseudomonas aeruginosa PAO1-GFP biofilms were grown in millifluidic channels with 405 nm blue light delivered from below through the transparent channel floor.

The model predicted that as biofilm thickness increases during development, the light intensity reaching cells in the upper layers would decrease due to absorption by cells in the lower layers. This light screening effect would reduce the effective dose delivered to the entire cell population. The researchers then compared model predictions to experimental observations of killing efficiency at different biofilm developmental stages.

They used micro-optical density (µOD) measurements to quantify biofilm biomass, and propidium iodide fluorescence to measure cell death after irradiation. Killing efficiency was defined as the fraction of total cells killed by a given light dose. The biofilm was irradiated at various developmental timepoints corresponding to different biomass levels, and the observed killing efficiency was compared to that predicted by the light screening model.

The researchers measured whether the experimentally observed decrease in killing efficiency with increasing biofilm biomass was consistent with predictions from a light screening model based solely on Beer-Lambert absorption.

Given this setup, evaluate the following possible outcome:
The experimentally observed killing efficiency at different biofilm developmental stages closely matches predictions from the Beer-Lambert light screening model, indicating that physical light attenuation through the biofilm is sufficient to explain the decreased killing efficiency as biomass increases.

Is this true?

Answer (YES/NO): NO